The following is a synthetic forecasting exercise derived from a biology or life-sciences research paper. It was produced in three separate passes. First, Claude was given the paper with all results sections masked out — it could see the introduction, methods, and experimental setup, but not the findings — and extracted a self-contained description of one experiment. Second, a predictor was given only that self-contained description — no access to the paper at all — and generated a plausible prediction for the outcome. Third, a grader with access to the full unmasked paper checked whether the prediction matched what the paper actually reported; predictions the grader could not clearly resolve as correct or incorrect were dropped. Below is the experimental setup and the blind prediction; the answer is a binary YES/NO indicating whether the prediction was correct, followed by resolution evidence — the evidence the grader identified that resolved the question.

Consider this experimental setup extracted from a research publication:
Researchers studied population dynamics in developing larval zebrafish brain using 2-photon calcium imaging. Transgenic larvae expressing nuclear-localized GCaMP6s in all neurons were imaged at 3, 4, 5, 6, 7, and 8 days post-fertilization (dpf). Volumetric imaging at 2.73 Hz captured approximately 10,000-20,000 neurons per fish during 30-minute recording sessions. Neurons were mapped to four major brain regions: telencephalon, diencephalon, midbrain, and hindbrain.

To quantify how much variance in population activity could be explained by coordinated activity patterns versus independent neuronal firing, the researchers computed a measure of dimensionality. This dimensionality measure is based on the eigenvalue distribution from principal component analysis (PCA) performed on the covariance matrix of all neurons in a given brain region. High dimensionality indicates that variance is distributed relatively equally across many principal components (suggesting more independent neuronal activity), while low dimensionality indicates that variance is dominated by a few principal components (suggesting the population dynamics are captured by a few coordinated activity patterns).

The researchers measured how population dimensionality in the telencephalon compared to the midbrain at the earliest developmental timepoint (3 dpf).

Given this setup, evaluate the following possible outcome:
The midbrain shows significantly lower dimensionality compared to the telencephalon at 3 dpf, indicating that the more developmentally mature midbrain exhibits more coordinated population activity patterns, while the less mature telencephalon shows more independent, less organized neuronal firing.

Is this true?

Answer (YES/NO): NO